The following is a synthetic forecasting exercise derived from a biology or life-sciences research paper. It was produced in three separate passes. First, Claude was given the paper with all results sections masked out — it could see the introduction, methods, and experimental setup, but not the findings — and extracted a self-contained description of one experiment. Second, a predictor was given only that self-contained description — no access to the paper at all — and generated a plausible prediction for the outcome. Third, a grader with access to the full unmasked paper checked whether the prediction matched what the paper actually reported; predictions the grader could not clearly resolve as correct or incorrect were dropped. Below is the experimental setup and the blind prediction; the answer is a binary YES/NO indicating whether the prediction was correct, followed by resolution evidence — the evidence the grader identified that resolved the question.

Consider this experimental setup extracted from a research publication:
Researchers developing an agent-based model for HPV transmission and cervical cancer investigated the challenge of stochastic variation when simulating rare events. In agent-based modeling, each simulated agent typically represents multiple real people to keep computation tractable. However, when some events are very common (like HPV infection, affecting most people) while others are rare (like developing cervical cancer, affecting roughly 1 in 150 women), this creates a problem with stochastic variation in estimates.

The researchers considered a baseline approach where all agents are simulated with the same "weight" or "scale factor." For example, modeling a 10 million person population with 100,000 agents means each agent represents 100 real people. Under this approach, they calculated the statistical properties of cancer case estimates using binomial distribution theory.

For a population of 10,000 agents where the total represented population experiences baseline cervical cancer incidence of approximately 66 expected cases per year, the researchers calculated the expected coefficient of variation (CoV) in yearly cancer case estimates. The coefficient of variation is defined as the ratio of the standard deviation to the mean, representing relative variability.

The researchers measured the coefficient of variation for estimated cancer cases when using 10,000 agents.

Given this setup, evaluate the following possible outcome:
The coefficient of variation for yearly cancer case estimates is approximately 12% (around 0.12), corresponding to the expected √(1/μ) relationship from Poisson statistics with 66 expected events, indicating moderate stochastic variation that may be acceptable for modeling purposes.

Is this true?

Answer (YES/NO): NO